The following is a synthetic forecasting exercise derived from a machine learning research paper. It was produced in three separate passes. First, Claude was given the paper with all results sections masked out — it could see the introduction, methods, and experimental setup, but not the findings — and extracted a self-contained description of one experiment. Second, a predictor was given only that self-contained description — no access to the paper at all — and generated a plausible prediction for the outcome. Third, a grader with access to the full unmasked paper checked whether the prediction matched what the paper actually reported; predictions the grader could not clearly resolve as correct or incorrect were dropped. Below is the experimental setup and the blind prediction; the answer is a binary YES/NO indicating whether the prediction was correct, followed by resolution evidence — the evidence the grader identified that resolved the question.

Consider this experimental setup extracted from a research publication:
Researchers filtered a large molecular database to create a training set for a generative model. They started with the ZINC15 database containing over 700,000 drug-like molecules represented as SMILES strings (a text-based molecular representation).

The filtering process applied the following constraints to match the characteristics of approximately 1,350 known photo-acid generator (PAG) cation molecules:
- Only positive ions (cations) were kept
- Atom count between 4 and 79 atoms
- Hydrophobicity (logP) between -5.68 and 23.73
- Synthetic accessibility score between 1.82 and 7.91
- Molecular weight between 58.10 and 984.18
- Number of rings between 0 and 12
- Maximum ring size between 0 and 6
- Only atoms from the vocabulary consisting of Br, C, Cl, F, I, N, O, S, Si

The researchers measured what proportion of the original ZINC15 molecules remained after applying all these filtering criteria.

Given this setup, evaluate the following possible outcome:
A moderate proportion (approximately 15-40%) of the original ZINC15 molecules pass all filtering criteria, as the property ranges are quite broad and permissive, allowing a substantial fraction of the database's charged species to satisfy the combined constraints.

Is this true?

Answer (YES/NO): YES